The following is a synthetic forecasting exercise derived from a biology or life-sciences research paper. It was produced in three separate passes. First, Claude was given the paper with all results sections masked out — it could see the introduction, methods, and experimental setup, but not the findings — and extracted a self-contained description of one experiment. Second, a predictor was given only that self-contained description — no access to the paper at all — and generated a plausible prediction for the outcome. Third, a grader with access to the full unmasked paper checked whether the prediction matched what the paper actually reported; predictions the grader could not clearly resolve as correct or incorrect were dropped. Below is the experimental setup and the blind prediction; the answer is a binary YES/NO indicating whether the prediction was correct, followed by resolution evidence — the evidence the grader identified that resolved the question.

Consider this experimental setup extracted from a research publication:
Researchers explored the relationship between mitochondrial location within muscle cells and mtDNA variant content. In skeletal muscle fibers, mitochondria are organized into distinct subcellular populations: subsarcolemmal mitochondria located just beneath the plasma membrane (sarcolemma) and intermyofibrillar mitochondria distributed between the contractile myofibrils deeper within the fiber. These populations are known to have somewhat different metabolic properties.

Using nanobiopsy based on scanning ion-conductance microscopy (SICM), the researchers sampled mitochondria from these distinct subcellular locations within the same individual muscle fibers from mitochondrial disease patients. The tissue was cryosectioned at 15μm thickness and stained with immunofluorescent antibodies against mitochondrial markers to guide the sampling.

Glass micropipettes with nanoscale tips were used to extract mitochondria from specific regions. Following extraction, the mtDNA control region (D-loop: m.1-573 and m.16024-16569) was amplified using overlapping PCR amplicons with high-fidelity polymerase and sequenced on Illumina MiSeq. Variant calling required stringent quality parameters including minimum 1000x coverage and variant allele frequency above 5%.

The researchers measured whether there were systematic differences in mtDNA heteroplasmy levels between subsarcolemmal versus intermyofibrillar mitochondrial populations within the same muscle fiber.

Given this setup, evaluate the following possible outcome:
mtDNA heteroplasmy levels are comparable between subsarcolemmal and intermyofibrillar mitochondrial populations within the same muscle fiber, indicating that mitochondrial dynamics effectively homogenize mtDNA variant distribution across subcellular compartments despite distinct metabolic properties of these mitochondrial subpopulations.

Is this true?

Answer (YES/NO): YES